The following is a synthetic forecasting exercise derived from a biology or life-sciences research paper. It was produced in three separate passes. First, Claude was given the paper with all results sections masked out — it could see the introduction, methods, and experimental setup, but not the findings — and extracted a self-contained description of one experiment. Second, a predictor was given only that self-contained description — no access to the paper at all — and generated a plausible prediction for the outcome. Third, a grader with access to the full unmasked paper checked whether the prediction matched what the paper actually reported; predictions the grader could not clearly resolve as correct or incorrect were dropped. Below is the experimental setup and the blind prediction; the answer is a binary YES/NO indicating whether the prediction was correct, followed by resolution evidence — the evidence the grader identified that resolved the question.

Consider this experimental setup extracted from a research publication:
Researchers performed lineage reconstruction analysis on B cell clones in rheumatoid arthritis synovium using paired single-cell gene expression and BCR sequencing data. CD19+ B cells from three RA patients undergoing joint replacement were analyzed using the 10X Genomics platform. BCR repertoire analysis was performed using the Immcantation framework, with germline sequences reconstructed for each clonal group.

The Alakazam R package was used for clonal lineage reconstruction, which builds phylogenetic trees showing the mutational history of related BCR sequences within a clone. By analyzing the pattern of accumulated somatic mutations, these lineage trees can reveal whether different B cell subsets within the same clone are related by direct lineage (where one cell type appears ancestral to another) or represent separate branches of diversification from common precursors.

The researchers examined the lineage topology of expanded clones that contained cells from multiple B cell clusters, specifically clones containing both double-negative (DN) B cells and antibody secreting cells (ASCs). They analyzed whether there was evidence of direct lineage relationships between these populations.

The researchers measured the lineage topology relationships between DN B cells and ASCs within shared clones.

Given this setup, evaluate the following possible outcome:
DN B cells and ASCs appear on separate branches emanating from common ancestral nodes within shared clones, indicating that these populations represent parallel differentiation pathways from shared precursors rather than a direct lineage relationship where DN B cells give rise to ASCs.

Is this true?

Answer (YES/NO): NO